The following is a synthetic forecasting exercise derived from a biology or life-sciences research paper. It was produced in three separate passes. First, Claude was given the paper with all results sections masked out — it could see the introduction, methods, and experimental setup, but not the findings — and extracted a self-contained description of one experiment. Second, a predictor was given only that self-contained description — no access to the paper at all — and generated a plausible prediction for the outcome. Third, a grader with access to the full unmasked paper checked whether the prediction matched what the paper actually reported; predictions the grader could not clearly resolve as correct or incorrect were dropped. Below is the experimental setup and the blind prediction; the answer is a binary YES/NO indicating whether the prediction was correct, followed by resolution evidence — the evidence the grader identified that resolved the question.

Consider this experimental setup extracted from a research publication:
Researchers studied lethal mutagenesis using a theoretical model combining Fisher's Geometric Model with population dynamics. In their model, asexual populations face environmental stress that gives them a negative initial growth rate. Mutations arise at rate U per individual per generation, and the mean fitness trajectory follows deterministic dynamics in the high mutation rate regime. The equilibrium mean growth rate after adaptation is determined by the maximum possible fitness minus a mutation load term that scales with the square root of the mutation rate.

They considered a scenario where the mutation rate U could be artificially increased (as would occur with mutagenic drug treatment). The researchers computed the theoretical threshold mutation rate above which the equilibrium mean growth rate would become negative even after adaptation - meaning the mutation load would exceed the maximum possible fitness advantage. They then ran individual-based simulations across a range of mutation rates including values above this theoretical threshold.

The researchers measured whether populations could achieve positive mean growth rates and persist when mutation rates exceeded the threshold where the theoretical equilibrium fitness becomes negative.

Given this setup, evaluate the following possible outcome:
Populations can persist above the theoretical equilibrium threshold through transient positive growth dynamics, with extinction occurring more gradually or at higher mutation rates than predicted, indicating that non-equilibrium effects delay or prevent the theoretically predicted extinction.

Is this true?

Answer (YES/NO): NO